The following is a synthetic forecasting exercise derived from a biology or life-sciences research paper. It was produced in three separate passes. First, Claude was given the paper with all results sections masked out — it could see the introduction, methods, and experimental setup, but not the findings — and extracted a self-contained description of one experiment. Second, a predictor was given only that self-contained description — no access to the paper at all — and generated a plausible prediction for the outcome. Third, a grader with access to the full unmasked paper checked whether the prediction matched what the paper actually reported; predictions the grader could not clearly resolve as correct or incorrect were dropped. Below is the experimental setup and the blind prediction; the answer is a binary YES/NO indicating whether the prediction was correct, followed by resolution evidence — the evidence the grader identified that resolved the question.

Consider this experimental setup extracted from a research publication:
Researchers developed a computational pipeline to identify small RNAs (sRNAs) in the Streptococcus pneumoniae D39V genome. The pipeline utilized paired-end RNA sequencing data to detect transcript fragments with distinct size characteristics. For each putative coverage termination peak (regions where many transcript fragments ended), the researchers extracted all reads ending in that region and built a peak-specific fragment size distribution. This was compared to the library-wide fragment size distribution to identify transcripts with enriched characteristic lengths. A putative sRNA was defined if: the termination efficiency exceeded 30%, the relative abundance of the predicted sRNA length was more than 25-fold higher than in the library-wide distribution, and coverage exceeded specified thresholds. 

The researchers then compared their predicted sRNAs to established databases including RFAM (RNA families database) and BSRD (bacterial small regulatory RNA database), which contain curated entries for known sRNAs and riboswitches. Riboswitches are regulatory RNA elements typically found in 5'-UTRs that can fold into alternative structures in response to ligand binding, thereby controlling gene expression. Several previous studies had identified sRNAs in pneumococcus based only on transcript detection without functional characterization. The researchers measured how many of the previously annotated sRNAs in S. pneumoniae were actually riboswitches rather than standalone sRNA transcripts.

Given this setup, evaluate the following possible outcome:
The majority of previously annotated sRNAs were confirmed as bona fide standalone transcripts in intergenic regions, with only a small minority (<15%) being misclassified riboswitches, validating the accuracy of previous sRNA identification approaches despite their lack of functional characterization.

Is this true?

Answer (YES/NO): NO